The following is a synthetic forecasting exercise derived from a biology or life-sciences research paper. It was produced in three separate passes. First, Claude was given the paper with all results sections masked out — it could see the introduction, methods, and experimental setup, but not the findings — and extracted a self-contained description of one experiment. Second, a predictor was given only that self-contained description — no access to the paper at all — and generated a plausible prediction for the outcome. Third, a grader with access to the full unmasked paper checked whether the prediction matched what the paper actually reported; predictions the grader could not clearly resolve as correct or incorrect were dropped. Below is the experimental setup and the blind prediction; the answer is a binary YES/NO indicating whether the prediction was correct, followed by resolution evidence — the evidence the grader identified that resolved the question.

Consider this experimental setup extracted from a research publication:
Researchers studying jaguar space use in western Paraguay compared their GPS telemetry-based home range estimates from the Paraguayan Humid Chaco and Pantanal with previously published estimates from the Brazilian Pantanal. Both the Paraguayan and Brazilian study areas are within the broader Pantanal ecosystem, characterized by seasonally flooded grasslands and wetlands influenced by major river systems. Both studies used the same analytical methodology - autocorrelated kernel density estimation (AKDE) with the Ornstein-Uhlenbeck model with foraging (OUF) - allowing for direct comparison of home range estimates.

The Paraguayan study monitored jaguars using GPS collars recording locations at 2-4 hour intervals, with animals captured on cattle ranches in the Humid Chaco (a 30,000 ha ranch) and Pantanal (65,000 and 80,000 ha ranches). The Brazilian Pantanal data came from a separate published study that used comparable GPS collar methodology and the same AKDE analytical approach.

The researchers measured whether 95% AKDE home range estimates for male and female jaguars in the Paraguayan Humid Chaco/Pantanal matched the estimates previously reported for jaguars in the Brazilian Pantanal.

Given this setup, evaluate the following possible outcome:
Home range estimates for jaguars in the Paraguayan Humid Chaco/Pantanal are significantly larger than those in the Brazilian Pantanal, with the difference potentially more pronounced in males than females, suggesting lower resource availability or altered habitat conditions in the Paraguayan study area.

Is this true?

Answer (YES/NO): NO